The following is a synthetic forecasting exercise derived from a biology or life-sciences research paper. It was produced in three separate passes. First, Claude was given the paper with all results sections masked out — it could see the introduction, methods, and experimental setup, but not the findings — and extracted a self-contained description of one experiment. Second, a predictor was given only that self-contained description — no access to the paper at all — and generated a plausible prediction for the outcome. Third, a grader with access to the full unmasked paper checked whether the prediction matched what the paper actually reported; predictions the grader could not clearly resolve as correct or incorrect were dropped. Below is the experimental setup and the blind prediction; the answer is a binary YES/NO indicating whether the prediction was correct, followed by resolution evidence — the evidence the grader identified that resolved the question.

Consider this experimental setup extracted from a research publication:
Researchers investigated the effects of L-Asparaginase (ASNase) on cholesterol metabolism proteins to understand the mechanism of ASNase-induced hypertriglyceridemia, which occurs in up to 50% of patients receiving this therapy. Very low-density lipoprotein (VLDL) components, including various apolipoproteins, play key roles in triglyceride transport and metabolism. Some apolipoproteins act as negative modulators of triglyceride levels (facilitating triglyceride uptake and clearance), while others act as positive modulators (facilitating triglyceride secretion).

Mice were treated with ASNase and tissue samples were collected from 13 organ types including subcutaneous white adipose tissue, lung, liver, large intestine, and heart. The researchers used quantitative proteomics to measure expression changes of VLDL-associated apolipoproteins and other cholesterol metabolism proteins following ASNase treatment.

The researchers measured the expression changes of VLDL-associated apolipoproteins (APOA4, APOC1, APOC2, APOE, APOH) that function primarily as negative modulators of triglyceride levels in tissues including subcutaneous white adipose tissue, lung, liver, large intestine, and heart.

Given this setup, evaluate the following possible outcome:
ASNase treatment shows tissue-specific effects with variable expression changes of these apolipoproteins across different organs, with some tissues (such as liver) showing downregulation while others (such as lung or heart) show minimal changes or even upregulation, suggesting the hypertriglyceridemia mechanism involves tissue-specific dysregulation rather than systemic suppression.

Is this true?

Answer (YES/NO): NO